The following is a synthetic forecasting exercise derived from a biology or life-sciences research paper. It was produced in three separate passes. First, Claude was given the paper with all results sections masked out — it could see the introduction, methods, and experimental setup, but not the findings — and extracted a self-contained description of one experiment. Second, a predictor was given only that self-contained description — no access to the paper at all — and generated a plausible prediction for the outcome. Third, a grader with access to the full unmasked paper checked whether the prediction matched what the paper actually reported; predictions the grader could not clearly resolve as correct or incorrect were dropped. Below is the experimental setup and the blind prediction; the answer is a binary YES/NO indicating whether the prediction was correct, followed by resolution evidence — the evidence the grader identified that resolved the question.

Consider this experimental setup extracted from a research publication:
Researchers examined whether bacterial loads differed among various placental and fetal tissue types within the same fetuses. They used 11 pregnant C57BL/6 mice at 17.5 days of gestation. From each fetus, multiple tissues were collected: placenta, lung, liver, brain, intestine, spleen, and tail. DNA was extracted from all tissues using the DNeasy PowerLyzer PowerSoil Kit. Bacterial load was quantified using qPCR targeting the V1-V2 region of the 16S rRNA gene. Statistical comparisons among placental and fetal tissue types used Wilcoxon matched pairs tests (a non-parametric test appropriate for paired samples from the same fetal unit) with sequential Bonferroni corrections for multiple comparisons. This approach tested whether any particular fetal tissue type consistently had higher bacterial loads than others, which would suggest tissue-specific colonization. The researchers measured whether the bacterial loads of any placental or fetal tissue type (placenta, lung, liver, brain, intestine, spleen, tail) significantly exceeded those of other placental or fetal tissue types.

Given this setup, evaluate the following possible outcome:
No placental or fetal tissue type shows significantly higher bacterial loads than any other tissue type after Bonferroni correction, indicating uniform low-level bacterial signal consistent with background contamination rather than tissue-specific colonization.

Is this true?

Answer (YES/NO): YES